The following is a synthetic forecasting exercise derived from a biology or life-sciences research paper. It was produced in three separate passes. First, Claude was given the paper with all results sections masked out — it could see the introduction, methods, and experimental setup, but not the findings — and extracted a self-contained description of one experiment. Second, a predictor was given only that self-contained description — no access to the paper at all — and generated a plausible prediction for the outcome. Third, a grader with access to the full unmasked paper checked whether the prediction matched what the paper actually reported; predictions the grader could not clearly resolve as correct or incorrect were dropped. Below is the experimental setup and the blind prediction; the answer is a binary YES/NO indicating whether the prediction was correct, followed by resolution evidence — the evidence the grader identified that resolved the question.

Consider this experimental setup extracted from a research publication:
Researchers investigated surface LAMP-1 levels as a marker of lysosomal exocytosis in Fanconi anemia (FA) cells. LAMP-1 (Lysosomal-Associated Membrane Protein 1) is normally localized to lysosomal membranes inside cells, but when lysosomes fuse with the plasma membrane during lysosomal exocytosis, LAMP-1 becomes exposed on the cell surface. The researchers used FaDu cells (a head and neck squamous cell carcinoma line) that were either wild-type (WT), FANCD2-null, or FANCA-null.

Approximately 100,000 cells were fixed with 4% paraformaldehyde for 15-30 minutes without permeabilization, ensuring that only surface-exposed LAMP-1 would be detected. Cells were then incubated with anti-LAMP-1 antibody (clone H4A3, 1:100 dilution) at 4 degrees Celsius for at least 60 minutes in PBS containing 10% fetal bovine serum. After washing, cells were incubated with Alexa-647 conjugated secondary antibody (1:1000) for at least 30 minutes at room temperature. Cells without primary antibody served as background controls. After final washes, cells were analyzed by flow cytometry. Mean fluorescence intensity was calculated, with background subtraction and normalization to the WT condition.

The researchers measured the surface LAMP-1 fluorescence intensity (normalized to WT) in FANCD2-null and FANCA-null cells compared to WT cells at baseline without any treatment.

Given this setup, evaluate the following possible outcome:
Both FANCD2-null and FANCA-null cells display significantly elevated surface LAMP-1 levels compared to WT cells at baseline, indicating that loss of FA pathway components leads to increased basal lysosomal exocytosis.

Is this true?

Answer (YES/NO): YES